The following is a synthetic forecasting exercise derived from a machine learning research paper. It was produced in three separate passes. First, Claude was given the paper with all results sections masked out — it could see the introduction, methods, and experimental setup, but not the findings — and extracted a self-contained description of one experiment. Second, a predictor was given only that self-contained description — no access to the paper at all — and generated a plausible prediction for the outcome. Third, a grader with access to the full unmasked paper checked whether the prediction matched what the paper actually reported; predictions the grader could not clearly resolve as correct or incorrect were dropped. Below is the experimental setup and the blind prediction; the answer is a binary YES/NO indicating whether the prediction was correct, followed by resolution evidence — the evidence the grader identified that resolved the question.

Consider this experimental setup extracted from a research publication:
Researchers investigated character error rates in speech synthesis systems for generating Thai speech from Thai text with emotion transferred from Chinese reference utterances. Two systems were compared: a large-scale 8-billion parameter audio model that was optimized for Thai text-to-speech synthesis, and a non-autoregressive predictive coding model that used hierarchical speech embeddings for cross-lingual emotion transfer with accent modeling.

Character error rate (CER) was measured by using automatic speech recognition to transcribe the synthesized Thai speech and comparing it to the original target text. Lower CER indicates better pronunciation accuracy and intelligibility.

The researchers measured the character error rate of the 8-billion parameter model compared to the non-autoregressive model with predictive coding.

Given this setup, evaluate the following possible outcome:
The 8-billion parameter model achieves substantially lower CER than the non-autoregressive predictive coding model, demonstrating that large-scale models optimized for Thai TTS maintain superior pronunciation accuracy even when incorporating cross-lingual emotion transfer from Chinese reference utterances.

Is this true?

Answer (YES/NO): NO